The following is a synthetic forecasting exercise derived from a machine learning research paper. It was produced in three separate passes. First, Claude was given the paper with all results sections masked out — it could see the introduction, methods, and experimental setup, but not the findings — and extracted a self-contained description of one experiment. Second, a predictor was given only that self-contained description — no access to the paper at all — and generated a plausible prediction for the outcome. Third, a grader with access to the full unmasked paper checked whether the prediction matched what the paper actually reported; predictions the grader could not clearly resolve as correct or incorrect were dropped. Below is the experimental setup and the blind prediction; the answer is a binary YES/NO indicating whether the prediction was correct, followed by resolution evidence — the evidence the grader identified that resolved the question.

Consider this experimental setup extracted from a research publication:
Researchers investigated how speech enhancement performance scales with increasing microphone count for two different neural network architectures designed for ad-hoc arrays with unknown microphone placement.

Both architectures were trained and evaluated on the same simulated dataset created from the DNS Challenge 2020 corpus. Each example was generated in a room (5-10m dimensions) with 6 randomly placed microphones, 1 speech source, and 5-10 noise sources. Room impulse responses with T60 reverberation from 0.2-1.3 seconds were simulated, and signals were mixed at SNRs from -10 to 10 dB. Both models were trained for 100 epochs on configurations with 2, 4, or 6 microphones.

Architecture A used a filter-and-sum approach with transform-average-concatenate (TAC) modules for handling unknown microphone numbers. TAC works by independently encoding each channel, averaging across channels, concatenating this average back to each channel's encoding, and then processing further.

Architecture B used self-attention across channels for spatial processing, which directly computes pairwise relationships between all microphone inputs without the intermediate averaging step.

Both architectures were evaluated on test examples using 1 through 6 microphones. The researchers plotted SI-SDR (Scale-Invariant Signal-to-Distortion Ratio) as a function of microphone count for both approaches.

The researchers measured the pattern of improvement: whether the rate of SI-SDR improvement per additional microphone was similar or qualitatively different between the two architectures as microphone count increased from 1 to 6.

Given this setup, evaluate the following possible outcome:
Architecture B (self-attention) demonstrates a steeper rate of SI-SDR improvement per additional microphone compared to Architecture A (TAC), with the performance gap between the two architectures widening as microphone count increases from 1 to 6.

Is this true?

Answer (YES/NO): NO